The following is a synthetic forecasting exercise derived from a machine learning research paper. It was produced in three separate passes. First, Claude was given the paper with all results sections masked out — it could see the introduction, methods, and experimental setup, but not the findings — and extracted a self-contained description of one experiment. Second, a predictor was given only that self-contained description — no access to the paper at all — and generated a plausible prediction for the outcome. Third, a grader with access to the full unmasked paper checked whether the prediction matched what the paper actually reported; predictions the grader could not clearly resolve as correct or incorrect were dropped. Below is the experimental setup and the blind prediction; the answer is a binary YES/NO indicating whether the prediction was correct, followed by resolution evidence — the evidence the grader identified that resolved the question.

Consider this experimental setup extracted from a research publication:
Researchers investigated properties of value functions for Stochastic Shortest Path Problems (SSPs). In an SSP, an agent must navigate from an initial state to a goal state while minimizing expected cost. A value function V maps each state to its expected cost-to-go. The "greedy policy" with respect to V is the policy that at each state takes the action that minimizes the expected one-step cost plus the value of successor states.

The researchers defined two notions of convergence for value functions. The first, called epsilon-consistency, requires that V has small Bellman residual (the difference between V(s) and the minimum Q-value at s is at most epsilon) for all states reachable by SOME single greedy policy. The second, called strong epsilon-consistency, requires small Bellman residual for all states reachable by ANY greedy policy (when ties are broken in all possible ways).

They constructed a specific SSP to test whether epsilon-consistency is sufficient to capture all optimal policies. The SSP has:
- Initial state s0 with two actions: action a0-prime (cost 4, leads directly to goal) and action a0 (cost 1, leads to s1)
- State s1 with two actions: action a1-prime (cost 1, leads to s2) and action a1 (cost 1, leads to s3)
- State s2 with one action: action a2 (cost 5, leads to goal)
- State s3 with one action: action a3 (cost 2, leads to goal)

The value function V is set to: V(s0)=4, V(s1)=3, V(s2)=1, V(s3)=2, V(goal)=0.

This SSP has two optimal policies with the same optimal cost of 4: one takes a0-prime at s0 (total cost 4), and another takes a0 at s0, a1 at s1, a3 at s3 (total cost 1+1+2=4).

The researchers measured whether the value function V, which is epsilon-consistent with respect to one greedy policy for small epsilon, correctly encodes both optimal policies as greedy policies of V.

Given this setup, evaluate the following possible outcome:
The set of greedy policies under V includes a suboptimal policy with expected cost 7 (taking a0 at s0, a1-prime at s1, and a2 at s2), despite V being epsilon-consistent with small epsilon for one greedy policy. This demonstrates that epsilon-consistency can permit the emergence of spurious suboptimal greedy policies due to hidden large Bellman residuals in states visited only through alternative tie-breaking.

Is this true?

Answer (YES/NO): YES